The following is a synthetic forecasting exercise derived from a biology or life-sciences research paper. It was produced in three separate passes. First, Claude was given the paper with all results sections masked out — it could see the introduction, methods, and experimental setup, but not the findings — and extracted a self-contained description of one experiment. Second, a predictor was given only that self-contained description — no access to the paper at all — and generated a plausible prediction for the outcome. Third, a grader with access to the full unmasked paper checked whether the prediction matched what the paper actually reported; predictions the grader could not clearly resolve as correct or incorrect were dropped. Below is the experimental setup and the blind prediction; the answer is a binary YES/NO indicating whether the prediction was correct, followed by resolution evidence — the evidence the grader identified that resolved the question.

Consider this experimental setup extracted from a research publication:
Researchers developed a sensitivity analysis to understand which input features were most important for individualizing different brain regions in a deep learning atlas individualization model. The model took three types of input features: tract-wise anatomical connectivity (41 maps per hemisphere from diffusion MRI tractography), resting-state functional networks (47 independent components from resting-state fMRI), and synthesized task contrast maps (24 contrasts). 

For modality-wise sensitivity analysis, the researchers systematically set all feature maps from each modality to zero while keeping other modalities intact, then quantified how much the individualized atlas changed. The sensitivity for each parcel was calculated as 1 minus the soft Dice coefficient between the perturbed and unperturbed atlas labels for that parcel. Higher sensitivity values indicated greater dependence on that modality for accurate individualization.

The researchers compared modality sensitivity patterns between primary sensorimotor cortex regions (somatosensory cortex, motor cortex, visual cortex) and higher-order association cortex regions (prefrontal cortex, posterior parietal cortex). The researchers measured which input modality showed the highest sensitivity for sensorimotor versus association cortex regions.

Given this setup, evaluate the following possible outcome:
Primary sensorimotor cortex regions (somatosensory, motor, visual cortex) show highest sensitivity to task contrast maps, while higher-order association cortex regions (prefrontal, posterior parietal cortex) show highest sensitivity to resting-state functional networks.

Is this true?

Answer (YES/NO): NO